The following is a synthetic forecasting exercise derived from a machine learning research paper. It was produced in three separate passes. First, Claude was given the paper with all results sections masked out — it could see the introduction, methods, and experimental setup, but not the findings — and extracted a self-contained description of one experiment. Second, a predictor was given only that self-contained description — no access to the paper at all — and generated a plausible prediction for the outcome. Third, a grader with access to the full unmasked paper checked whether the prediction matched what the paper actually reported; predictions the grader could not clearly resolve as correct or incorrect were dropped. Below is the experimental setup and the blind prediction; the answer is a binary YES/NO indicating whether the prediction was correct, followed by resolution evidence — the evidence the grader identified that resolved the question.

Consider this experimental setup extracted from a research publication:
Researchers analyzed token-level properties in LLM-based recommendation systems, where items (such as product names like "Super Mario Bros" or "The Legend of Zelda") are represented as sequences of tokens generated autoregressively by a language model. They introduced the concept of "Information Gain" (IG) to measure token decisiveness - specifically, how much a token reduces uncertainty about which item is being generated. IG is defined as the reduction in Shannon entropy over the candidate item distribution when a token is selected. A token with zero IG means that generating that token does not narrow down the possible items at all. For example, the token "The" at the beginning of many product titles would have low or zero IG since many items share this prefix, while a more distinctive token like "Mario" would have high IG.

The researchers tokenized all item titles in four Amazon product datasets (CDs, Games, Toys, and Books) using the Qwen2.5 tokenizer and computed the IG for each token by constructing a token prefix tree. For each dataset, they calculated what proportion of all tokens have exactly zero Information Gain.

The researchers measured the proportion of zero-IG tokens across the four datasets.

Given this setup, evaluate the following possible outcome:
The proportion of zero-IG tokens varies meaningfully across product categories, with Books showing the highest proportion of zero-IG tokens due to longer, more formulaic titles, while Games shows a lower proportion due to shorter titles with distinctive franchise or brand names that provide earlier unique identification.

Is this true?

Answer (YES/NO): NO